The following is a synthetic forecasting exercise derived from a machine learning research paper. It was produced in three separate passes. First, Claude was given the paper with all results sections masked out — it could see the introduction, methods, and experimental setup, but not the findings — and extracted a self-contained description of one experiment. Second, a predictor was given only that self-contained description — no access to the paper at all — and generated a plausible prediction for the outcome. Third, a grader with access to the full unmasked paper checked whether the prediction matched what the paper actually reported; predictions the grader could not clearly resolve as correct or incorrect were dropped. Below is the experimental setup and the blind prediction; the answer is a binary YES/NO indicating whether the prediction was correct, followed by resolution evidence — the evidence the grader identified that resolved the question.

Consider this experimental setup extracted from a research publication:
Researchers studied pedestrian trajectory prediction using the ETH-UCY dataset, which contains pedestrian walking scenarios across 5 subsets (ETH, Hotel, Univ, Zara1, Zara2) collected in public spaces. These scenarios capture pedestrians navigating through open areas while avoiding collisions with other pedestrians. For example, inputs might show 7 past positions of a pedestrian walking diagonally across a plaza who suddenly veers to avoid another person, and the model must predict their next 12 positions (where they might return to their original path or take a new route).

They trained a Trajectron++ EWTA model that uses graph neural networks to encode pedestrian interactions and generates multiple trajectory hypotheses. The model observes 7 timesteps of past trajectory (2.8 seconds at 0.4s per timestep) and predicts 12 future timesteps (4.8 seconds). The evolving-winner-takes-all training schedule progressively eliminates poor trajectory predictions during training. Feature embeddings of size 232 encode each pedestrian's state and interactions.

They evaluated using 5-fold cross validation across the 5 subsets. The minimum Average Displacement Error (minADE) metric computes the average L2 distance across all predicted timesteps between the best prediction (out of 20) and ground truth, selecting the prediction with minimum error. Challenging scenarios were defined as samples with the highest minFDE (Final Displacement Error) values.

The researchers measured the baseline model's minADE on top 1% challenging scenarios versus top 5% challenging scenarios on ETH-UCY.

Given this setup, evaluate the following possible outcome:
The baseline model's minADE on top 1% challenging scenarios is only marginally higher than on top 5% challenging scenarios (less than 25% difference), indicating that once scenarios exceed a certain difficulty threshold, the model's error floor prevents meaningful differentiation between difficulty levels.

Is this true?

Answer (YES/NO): NO